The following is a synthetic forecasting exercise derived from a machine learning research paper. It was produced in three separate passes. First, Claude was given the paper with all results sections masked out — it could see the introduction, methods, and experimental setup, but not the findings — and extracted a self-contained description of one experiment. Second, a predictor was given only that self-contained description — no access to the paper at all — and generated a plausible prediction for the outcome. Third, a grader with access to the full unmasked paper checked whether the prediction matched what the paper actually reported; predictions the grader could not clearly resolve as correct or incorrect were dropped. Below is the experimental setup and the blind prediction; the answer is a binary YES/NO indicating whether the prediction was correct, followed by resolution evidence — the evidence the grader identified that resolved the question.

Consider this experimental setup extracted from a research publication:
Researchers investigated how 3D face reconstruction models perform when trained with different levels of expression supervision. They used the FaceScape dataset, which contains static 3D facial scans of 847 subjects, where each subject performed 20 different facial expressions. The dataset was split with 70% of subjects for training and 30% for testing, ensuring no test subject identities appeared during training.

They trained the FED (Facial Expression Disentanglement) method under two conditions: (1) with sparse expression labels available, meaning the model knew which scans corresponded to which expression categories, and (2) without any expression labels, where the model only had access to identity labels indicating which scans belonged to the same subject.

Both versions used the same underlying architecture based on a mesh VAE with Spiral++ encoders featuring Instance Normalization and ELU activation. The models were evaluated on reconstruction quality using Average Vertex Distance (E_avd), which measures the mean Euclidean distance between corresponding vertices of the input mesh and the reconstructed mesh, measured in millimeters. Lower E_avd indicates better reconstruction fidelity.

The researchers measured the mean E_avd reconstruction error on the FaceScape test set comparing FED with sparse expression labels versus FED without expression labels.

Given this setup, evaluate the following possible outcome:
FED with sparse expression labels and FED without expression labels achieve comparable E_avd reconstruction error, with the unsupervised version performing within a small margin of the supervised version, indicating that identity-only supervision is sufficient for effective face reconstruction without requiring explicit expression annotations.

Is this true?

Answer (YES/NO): NO